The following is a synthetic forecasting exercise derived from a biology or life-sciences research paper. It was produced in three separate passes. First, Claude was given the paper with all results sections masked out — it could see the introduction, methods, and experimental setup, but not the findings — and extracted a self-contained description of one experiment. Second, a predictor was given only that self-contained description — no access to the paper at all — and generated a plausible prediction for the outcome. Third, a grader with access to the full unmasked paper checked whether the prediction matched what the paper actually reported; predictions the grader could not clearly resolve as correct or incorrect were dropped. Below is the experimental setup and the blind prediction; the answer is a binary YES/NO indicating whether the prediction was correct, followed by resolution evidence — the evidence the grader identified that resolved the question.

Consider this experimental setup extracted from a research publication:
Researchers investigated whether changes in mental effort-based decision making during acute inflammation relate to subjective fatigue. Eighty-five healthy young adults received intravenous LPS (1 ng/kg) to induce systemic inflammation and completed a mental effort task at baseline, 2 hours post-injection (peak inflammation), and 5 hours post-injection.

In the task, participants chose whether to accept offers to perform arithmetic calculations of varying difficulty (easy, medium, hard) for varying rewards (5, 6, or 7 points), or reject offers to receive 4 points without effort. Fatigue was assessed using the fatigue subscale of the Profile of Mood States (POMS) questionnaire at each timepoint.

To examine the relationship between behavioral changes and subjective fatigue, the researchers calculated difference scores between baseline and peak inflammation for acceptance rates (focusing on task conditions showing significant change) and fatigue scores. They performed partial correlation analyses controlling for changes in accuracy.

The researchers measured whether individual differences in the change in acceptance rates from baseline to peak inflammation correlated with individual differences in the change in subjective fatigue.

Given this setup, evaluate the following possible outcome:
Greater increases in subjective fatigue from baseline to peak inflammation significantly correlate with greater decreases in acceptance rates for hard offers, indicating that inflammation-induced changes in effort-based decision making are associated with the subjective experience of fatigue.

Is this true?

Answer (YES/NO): NO